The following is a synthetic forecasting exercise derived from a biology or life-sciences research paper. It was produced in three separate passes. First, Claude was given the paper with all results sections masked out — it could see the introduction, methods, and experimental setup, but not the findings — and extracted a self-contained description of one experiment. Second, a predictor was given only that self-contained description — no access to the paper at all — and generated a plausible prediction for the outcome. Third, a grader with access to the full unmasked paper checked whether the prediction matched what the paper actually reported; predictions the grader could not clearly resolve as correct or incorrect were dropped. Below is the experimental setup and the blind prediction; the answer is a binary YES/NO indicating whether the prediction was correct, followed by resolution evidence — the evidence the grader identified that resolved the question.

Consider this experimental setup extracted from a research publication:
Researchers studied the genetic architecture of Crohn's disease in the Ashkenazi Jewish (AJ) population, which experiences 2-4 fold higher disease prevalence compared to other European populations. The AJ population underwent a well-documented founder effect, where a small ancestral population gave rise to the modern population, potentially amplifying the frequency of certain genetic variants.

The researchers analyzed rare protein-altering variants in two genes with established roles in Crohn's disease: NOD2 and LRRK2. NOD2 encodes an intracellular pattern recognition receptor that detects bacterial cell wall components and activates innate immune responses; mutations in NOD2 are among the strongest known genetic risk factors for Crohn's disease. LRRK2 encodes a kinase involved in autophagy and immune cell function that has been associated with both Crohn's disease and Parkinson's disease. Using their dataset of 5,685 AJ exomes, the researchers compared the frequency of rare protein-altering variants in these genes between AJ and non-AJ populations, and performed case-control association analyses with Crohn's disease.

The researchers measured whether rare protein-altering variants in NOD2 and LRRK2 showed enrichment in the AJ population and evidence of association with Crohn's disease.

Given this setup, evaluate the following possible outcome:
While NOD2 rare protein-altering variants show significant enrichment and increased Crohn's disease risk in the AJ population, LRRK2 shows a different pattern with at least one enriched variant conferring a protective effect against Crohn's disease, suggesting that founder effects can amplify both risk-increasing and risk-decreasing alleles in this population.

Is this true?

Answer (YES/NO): NO